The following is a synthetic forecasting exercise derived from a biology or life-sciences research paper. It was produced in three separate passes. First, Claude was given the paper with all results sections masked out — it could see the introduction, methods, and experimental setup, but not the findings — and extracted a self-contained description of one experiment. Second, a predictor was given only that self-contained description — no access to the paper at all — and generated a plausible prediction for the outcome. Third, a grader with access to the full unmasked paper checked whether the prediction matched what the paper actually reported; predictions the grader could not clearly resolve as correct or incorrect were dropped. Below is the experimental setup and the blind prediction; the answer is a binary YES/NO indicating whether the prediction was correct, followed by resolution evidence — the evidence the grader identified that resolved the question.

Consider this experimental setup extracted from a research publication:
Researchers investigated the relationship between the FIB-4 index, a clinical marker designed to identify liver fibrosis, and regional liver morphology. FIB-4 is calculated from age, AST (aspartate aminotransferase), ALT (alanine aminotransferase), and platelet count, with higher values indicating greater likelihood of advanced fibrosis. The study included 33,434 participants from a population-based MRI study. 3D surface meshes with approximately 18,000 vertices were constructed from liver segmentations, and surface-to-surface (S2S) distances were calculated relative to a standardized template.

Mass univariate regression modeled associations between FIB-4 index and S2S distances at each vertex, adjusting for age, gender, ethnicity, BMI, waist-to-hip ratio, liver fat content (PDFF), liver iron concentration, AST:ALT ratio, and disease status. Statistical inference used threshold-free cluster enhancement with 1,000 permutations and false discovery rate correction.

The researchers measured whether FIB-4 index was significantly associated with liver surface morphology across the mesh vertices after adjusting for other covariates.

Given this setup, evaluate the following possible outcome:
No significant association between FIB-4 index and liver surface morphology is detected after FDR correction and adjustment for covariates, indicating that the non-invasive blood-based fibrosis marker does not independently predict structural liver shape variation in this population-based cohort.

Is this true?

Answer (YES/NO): NO